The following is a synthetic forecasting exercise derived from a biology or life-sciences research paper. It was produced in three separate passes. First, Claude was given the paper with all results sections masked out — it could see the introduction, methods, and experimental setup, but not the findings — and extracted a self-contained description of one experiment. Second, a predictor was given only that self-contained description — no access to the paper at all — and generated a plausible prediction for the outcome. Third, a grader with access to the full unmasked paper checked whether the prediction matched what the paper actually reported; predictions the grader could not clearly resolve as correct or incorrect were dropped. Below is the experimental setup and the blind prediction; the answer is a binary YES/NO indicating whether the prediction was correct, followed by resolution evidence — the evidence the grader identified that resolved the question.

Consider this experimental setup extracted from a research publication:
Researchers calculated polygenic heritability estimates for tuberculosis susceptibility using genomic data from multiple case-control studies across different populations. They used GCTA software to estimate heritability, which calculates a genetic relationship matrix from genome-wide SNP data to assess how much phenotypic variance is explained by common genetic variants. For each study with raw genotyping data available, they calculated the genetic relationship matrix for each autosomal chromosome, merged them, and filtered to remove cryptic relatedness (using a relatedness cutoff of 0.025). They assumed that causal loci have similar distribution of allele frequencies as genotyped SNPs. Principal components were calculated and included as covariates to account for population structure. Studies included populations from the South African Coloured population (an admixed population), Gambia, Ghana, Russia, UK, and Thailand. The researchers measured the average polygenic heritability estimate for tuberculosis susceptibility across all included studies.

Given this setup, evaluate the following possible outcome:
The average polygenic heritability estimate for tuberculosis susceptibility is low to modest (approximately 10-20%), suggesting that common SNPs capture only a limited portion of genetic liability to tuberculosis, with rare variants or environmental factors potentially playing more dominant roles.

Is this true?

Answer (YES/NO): NO